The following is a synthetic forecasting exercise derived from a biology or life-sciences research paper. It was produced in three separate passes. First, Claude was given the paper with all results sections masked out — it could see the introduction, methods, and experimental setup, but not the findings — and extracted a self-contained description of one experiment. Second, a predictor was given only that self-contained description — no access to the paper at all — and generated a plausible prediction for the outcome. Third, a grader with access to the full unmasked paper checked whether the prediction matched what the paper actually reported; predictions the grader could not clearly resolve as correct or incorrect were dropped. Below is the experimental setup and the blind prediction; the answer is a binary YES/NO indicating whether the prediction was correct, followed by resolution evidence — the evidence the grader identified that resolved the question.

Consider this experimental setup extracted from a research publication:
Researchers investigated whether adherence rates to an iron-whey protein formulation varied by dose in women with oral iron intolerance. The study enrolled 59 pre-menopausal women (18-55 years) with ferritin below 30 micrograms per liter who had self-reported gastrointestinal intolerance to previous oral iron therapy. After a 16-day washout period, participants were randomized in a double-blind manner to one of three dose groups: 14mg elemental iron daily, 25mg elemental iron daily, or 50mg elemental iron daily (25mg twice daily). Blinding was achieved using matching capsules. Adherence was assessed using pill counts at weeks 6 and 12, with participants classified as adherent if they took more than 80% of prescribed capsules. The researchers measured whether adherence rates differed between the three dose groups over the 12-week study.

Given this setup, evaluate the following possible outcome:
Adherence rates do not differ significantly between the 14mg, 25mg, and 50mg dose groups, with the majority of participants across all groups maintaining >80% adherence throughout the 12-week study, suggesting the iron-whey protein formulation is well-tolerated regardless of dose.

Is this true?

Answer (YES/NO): YES